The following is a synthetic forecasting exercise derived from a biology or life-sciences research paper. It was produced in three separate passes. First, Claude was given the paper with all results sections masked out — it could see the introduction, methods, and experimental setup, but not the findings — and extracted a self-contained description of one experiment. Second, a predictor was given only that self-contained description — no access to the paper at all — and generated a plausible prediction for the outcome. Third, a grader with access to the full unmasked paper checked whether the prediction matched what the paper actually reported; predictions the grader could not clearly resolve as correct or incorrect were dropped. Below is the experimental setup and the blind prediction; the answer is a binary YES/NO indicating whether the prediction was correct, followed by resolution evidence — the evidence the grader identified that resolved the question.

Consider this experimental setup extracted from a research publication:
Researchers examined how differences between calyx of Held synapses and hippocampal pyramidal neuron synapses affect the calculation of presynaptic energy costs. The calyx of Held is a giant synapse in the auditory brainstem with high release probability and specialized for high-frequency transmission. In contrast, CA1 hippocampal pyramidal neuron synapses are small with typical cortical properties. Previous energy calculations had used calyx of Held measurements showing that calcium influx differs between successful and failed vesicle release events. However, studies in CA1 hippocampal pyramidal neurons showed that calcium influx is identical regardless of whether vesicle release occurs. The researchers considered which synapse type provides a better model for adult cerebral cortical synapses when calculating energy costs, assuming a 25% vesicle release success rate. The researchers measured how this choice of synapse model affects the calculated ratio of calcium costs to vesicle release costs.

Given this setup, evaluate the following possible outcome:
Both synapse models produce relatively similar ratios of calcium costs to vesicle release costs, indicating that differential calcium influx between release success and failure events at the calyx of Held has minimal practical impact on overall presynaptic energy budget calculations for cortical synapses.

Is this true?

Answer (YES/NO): NO